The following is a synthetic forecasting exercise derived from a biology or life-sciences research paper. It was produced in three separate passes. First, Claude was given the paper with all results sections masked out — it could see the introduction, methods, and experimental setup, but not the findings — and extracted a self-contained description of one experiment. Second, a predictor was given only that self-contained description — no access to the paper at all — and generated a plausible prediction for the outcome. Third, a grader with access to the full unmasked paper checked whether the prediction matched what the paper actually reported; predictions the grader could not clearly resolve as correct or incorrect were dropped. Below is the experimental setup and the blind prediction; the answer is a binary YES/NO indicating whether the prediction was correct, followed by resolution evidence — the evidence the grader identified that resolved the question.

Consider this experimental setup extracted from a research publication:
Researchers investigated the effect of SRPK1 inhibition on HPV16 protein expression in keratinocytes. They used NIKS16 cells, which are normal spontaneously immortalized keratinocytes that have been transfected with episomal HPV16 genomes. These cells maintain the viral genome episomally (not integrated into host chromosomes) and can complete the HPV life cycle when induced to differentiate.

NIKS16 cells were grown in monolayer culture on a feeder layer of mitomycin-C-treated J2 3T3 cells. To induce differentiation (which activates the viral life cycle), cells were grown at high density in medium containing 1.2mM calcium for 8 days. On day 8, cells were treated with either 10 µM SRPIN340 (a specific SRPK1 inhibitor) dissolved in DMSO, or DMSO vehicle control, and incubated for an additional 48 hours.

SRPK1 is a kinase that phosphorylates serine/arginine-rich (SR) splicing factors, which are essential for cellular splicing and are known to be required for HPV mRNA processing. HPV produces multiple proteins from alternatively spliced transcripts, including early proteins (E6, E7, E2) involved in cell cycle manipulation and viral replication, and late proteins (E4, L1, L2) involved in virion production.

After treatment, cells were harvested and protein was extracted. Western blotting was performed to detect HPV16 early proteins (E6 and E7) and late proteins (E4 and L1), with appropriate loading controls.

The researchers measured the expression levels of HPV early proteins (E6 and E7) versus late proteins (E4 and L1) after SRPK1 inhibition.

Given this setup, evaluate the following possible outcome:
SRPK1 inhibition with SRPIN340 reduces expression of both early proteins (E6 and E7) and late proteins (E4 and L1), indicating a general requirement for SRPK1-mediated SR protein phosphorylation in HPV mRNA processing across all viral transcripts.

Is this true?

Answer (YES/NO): NO